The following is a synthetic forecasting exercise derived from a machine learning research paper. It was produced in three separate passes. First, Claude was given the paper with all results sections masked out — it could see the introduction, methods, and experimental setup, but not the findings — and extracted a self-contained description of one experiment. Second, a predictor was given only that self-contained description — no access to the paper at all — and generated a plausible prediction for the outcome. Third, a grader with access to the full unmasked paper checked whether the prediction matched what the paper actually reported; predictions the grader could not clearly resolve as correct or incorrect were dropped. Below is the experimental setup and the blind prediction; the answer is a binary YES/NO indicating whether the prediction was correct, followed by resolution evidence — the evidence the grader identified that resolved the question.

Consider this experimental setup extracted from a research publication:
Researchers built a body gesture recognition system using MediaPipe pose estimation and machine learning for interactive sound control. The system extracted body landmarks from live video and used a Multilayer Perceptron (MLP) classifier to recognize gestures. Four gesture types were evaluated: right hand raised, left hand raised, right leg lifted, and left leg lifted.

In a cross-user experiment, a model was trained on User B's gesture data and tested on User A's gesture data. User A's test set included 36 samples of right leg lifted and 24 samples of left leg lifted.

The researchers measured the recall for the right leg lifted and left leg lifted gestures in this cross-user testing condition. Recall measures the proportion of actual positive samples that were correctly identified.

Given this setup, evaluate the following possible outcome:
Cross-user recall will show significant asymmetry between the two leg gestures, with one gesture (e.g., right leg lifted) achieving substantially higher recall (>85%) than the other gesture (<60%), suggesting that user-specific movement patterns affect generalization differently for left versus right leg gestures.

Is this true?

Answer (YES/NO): NO